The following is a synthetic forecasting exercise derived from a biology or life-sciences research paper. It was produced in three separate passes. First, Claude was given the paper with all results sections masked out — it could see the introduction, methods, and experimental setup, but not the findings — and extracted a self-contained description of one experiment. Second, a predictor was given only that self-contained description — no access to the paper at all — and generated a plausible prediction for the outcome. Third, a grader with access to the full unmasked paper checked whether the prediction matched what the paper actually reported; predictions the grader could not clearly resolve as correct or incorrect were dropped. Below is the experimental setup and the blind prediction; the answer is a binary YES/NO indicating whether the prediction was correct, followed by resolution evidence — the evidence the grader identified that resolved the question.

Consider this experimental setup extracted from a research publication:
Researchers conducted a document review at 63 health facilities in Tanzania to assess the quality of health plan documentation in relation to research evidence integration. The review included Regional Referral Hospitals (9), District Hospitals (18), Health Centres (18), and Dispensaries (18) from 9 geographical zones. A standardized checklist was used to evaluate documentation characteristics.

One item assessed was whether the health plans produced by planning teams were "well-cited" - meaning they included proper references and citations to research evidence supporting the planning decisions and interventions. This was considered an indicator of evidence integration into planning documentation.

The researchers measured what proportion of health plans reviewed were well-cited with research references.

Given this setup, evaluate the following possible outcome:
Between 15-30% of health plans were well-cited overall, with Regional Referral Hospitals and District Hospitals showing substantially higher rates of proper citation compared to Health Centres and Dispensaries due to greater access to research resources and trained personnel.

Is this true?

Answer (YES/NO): NO